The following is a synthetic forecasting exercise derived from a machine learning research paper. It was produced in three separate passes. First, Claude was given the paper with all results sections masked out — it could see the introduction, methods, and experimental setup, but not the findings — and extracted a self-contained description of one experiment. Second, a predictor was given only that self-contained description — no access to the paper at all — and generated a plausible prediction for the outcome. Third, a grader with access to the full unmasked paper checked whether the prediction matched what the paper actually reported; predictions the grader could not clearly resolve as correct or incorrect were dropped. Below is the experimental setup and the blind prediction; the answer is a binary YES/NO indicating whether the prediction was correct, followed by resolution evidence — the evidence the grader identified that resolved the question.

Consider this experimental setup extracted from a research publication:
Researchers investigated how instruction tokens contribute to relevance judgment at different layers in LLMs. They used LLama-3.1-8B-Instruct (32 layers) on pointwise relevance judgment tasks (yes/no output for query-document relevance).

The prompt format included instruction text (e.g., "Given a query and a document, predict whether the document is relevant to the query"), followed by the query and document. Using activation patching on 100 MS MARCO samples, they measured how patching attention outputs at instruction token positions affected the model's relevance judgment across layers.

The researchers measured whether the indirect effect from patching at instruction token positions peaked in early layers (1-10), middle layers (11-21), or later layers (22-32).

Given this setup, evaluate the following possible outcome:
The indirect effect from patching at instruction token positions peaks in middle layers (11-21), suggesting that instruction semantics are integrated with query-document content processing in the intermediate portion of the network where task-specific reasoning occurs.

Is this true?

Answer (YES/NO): YES